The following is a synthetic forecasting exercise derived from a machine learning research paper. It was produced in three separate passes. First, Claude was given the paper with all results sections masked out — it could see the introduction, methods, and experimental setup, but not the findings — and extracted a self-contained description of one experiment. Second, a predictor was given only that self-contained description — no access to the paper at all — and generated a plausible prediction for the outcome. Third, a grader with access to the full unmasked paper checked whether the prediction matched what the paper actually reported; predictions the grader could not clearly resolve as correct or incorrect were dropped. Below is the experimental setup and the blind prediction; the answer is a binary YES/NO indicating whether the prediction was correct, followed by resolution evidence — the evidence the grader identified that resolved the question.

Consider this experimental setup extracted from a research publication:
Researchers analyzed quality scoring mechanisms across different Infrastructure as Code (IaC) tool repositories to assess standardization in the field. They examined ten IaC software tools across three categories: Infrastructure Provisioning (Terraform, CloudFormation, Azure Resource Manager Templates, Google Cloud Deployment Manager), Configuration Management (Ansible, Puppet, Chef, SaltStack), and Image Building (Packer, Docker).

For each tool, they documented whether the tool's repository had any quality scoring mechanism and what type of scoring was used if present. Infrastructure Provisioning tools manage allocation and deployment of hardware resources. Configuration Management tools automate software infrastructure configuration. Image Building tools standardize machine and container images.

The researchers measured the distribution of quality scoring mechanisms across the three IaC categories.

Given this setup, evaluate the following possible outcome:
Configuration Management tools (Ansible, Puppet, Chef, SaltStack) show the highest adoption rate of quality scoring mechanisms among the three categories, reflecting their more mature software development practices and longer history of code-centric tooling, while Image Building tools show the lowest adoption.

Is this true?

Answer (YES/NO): NO